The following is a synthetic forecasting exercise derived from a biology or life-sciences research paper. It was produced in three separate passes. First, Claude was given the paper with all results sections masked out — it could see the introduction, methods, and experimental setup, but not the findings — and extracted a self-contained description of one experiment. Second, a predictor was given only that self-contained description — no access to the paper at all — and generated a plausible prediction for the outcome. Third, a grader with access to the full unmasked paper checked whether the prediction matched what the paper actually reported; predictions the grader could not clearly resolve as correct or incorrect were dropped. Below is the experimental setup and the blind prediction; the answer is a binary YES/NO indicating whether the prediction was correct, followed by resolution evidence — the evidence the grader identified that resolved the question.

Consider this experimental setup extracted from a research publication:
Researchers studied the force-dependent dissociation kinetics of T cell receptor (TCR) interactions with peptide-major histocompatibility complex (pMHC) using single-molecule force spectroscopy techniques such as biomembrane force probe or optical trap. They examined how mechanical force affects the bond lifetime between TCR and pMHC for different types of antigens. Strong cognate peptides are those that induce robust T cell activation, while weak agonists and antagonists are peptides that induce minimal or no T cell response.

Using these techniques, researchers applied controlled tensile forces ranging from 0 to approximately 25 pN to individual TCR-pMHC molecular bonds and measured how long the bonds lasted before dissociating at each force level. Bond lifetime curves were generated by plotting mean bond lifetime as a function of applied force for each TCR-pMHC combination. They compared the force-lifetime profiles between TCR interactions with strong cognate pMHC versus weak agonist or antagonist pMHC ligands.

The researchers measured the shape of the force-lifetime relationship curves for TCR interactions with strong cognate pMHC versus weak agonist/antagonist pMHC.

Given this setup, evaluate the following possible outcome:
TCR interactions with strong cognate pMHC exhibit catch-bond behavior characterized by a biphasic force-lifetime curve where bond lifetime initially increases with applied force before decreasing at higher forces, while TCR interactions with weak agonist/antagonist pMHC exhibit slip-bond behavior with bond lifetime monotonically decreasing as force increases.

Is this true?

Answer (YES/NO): YES